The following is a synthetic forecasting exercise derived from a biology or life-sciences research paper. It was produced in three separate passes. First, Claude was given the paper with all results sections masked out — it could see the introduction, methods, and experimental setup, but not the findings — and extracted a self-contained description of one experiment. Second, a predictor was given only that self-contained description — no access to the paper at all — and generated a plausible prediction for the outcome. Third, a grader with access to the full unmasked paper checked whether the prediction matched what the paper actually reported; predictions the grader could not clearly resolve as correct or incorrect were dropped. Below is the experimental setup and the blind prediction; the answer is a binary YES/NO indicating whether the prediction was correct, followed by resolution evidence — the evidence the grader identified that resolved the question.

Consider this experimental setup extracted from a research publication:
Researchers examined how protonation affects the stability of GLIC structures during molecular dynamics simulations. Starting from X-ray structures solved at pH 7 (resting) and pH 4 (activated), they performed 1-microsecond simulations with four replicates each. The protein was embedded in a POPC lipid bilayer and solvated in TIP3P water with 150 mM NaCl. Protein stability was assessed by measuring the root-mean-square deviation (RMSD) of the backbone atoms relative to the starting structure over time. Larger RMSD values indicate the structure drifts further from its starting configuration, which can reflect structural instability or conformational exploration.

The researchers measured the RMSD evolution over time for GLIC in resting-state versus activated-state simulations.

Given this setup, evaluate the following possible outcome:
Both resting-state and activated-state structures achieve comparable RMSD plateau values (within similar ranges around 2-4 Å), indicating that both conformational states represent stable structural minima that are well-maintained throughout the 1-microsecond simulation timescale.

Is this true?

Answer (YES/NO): NO